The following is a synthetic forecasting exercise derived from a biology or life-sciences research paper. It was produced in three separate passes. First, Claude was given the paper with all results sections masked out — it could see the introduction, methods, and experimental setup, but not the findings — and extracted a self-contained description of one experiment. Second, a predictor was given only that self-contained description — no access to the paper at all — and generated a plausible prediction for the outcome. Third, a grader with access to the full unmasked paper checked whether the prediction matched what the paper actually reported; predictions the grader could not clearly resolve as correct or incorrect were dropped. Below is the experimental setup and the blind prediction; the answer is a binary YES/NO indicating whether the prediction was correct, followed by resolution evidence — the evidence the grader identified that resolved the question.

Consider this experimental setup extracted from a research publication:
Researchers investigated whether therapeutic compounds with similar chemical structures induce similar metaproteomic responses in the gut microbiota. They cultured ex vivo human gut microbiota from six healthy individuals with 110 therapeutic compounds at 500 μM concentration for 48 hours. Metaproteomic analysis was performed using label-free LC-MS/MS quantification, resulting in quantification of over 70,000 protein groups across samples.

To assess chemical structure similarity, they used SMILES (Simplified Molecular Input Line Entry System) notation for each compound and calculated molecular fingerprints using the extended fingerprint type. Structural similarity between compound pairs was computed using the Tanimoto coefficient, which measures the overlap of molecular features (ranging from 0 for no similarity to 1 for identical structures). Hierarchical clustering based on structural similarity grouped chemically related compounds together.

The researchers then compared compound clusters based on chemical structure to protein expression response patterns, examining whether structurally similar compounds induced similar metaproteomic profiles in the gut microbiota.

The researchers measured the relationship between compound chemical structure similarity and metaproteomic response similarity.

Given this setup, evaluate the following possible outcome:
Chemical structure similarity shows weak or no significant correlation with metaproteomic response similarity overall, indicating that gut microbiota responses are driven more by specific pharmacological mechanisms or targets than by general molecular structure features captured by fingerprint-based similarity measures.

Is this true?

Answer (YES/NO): YES